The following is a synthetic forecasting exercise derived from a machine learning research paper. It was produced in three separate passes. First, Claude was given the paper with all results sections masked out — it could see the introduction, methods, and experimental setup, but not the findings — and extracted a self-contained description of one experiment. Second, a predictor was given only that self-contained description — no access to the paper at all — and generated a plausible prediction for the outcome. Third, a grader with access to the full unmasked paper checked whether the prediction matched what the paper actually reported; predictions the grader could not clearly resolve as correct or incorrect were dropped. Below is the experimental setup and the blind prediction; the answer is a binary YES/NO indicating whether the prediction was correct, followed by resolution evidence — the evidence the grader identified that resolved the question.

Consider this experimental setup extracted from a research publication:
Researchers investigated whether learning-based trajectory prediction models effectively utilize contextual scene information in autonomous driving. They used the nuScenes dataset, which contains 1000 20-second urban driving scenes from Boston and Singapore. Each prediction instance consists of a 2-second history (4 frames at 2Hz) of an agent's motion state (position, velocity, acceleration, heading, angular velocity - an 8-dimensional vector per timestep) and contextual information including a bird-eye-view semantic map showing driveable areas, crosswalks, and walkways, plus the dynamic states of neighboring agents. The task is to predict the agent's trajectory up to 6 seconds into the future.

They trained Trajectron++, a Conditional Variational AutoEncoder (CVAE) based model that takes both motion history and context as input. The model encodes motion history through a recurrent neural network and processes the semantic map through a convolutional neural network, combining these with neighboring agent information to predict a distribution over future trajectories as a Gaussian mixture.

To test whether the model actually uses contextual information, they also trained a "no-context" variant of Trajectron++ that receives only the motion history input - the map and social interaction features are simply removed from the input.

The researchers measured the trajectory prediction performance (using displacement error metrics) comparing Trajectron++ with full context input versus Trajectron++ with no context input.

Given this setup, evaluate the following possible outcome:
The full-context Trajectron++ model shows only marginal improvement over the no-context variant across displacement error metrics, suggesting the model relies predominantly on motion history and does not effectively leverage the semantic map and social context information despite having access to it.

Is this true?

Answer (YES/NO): YES